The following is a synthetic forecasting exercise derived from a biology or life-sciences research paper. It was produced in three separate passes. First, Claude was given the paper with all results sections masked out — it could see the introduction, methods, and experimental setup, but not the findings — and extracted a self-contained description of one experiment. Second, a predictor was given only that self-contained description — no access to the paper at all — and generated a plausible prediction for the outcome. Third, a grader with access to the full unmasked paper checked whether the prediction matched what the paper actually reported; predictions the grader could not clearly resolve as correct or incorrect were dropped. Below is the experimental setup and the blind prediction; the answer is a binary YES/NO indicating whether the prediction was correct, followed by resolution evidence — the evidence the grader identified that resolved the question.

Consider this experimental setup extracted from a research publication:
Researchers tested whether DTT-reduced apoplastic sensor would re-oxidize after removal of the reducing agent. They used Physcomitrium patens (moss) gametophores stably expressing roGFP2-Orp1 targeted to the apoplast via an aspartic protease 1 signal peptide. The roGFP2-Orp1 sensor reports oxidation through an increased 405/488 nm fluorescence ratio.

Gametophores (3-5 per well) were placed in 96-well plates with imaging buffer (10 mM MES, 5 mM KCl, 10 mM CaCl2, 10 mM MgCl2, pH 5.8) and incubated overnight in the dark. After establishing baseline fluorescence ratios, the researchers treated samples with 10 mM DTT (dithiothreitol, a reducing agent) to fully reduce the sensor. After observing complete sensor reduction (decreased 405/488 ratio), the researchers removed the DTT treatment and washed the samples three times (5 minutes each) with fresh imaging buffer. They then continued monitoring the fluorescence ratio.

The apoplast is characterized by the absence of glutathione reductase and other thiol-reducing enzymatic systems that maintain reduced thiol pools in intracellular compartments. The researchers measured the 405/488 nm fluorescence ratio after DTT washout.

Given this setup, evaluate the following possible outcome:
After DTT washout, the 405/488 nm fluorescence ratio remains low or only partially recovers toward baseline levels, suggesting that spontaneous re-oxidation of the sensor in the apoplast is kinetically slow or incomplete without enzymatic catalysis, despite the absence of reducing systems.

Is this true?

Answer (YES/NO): YES